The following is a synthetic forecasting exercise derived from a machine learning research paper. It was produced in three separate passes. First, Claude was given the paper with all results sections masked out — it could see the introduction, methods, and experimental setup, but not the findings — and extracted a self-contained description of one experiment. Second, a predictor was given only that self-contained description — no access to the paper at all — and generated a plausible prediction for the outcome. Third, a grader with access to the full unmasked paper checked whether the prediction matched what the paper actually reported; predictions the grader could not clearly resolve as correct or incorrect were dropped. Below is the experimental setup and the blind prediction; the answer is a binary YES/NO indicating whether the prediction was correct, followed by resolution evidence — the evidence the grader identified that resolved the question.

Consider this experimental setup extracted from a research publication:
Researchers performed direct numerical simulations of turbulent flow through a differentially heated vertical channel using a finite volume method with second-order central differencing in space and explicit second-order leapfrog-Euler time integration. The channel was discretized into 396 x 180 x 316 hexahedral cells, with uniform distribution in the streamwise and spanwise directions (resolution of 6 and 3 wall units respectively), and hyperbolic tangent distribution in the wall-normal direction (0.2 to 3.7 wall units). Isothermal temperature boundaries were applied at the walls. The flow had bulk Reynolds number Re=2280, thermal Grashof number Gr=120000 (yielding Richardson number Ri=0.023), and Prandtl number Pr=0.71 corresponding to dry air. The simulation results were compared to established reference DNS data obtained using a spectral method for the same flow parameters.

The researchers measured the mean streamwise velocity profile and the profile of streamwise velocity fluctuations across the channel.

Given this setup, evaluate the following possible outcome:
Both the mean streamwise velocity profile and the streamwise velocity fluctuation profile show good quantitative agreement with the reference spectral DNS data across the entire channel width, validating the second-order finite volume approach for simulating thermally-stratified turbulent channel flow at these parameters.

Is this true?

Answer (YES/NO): NO